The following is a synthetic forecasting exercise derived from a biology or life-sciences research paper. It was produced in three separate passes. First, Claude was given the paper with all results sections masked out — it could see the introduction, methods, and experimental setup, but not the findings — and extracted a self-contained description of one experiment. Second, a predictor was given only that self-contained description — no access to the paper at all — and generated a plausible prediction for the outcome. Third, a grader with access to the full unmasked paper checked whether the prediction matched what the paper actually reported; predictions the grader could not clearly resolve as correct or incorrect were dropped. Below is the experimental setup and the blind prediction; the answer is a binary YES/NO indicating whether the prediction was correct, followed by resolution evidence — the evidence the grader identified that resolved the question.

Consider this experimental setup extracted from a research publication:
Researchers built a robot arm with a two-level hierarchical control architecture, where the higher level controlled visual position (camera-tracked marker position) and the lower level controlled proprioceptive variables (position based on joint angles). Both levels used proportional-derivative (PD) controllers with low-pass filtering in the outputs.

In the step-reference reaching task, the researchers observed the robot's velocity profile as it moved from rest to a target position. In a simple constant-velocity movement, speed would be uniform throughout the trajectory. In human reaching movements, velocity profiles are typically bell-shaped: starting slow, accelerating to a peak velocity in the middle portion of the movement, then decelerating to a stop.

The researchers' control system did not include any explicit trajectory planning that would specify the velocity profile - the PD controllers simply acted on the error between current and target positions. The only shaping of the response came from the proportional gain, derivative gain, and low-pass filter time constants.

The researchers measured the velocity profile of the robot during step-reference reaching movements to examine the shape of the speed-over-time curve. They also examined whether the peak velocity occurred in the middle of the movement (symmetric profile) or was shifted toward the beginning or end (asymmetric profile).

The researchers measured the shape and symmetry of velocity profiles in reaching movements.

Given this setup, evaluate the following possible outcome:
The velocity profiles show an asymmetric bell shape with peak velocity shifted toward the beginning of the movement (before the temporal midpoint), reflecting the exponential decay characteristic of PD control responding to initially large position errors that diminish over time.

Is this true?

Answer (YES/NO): YES